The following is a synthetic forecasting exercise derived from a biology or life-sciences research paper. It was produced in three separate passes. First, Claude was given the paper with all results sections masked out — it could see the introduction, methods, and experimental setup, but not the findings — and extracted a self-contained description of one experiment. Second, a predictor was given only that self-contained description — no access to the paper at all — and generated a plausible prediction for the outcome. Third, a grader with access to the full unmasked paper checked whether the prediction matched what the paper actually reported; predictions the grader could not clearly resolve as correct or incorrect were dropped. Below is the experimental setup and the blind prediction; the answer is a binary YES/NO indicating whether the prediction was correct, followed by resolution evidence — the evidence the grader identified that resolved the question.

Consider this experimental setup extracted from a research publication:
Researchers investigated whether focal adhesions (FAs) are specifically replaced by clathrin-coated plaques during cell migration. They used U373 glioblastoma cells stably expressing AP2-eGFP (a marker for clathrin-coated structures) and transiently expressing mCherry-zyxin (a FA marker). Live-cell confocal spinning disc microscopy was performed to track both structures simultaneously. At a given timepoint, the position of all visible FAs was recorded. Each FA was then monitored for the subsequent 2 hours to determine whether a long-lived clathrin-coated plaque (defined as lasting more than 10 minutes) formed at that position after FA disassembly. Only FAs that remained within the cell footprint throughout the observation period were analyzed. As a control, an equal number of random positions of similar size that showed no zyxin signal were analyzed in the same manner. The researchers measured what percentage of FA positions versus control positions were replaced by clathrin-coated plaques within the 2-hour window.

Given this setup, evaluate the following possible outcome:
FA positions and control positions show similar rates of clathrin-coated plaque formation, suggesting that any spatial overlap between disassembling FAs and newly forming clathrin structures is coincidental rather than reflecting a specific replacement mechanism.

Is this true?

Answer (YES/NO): NO